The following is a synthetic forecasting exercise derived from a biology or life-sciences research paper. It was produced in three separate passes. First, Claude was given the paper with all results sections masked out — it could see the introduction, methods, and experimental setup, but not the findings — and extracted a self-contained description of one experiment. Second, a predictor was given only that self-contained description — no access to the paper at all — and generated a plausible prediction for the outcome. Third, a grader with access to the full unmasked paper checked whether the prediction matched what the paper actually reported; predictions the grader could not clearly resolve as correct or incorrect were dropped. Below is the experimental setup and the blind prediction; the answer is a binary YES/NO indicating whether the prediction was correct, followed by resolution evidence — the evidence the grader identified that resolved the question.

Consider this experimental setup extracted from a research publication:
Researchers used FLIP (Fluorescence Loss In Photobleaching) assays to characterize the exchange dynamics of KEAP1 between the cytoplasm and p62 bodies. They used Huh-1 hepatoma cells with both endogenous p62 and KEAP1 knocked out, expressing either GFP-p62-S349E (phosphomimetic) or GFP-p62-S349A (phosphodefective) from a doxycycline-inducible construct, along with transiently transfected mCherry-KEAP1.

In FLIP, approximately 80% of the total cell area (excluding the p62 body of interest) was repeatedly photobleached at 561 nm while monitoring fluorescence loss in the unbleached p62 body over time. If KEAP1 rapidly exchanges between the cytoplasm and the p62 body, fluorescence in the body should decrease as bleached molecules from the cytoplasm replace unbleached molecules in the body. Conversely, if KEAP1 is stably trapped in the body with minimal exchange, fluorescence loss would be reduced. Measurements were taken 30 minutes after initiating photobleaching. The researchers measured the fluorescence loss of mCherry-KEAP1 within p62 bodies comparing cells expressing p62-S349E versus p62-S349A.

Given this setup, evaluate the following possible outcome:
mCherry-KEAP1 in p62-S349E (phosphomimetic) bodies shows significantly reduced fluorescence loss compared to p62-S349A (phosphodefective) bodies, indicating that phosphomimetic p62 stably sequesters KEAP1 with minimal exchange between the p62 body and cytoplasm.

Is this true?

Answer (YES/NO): YES